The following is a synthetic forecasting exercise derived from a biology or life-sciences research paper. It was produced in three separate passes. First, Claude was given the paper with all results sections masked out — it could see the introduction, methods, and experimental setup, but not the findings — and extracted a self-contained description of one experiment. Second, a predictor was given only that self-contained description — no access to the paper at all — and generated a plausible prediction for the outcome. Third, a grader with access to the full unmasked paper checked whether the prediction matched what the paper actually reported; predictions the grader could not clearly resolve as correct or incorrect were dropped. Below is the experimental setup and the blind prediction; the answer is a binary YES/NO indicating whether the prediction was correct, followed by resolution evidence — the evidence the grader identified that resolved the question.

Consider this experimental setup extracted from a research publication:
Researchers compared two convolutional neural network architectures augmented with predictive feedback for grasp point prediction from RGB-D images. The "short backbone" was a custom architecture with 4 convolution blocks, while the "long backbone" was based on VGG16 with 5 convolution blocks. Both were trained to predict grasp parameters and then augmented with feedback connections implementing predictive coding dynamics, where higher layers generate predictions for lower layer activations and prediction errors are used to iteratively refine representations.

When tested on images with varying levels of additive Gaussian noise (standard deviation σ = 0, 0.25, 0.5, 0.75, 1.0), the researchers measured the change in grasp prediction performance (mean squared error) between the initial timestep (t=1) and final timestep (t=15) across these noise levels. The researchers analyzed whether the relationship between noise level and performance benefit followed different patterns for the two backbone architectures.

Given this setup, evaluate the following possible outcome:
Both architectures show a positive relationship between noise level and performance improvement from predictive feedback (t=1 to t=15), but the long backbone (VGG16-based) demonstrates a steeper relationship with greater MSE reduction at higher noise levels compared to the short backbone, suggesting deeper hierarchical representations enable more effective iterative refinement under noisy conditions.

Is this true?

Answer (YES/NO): NO